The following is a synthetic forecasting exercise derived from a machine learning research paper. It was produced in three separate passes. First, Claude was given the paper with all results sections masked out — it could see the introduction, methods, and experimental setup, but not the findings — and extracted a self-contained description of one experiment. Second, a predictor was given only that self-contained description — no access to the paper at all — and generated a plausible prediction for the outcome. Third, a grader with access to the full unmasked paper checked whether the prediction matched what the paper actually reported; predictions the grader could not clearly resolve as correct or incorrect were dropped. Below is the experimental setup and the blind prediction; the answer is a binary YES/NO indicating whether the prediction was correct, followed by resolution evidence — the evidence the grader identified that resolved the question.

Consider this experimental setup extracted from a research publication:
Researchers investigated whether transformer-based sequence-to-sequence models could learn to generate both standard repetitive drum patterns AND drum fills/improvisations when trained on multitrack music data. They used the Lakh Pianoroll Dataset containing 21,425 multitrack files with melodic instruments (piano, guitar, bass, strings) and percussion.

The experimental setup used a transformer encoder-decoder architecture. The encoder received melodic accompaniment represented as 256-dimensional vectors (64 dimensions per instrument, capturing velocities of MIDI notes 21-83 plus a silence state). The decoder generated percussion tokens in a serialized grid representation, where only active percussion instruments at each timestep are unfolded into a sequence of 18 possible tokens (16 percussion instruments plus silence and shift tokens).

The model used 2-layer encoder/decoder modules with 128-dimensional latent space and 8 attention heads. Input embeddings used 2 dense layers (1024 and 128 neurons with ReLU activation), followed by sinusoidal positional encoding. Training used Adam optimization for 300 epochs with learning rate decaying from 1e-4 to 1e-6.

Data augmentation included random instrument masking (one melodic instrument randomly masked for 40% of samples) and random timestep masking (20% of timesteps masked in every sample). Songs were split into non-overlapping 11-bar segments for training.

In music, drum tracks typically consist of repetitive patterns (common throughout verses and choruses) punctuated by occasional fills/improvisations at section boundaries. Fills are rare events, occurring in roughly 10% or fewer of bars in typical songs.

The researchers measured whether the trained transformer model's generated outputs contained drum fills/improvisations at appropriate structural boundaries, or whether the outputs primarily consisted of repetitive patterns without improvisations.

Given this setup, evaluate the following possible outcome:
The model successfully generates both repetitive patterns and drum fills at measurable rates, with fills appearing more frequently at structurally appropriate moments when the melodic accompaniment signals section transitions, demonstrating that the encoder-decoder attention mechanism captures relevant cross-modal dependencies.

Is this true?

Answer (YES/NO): NO